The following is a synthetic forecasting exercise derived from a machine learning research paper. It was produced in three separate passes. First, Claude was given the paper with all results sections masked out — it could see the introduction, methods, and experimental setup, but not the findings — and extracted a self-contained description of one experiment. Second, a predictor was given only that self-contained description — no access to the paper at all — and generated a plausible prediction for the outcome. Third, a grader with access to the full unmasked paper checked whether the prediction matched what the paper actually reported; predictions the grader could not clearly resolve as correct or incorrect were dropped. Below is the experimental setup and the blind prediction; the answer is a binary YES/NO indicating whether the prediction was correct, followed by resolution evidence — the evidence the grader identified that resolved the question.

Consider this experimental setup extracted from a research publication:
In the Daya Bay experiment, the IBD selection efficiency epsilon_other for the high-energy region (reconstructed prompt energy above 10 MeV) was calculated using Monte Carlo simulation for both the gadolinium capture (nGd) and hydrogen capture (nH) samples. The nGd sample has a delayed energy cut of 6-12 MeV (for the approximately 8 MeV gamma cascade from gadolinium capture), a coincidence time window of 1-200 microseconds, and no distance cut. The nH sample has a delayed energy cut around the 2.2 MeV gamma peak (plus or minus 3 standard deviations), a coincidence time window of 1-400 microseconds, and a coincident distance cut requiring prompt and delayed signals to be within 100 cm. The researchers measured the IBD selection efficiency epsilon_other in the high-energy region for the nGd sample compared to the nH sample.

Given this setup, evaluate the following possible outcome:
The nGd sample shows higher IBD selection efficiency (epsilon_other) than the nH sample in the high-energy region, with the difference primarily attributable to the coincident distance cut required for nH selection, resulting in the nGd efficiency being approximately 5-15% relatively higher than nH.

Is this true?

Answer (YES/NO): NO